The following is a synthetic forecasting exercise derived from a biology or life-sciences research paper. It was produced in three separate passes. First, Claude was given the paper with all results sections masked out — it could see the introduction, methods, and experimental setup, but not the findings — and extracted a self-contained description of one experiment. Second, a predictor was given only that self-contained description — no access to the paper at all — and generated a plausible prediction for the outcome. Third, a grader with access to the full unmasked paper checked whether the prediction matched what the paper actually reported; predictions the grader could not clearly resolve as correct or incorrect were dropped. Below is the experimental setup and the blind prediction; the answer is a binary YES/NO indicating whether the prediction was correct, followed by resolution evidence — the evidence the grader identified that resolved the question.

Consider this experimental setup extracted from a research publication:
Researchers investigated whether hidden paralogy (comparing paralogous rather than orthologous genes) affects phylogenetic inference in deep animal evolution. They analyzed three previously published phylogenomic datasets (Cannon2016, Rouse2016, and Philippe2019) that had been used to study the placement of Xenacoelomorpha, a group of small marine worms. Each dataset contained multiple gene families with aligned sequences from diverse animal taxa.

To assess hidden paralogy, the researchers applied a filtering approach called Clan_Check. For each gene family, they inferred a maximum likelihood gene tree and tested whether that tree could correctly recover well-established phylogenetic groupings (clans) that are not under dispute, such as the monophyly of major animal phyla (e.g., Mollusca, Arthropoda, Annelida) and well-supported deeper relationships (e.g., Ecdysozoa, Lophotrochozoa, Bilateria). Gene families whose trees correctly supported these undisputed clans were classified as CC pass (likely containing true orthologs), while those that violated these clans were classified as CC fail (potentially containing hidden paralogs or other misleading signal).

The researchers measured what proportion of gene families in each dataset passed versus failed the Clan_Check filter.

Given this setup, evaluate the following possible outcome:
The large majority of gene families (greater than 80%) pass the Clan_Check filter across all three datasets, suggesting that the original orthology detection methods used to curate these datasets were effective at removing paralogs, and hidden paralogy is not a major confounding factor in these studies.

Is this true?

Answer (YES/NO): NO